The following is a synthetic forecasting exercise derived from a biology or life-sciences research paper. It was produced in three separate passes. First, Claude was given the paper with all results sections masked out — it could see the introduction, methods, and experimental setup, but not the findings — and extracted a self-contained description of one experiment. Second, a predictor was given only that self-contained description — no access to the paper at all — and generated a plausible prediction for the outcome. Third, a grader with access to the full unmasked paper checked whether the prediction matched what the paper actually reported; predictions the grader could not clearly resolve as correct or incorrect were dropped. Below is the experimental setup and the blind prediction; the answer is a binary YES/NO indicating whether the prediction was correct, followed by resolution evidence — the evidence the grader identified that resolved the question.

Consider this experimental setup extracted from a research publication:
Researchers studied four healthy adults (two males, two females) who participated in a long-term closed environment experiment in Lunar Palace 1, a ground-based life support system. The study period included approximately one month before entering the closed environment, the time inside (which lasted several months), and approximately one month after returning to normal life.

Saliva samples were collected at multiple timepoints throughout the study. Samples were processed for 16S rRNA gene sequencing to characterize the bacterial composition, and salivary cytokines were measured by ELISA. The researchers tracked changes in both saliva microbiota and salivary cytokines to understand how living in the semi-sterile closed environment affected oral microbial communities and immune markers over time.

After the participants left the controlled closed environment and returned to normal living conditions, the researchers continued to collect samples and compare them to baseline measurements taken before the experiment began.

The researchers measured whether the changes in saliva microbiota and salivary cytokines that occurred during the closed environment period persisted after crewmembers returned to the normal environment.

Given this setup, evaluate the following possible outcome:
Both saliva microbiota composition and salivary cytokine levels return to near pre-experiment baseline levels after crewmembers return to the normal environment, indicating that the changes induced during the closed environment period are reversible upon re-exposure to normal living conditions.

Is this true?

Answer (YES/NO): YES